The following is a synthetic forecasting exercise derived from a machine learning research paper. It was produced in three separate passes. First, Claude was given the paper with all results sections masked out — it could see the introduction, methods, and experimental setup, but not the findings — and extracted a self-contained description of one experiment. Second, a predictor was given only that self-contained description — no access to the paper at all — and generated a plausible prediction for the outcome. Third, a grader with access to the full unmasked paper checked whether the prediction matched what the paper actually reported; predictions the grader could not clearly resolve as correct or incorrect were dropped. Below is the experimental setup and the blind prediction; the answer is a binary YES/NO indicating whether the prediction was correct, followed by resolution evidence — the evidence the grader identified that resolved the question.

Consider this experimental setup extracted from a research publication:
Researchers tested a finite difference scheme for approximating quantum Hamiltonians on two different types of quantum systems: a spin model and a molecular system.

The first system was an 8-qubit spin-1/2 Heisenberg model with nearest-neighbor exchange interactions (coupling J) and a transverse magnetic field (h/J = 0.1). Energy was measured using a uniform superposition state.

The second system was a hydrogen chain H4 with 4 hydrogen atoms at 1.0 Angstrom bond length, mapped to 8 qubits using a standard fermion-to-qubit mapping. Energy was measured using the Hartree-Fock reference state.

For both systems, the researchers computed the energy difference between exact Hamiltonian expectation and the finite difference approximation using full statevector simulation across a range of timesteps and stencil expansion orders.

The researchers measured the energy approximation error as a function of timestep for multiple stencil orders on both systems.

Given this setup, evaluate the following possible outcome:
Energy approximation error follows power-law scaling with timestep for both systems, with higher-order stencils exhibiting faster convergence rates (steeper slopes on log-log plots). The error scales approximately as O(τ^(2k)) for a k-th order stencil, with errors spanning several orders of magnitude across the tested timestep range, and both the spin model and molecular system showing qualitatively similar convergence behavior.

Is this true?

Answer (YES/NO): NO